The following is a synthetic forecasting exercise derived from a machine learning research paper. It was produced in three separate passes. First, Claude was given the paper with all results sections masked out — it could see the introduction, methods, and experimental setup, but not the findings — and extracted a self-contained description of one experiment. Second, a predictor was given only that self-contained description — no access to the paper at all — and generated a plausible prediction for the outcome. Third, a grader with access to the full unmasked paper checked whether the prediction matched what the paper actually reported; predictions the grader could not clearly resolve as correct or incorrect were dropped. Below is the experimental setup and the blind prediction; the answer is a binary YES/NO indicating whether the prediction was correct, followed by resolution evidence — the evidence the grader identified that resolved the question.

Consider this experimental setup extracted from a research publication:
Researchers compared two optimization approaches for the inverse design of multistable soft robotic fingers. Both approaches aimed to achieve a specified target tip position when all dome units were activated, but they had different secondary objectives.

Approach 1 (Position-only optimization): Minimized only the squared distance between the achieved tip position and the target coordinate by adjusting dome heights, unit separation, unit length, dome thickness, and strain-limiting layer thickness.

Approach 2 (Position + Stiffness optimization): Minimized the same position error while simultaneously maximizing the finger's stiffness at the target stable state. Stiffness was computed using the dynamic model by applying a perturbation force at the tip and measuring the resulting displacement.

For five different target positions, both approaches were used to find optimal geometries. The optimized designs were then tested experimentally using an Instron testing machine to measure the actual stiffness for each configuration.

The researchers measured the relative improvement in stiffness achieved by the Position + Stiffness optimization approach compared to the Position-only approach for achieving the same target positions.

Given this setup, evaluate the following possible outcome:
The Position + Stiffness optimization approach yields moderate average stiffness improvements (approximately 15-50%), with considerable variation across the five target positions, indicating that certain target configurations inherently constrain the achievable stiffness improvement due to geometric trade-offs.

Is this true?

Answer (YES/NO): NO